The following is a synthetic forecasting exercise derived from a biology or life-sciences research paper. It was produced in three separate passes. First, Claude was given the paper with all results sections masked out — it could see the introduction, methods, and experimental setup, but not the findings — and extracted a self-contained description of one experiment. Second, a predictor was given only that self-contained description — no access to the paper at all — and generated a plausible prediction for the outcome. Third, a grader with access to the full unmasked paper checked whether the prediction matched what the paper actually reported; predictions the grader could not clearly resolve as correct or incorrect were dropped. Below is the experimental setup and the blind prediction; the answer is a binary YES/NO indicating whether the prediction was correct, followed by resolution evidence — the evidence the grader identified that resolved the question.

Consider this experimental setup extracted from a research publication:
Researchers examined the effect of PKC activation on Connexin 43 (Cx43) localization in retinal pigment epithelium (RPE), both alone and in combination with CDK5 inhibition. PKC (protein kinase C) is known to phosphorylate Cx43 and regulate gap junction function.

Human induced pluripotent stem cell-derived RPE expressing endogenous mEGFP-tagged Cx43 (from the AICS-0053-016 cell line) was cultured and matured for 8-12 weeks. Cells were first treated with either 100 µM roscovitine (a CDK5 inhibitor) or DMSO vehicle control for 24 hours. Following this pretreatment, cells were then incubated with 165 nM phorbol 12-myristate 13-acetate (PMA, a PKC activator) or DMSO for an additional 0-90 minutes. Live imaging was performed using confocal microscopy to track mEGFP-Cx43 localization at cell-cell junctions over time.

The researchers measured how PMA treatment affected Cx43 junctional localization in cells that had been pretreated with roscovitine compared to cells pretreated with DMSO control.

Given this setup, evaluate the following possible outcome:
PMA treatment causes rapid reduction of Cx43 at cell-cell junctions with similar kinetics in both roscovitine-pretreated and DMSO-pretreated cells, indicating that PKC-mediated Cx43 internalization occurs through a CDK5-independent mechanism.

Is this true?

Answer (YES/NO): NO